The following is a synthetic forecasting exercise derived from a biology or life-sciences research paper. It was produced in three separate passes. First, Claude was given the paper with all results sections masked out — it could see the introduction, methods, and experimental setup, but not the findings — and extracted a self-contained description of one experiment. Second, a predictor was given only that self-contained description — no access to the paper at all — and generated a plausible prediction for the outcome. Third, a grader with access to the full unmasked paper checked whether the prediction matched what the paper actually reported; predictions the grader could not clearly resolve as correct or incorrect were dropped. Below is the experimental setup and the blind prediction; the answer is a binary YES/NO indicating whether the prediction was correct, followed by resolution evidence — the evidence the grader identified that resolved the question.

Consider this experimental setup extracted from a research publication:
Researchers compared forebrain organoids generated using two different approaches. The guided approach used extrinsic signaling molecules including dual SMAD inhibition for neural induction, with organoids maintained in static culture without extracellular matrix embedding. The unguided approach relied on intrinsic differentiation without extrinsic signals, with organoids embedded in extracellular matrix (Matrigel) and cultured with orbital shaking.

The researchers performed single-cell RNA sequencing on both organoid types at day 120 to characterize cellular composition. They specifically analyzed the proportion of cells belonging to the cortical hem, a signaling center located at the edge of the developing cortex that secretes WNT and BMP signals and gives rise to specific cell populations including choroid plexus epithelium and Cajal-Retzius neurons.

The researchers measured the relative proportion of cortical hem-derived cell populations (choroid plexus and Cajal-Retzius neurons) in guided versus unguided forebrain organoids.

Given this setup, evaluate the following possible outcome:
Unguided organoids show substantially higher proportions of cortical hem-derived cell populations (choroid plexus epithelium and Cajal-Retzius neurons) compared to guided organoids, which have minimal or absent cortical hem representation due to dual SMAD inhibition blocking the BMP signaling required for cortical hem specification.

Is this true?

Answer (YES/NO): YES